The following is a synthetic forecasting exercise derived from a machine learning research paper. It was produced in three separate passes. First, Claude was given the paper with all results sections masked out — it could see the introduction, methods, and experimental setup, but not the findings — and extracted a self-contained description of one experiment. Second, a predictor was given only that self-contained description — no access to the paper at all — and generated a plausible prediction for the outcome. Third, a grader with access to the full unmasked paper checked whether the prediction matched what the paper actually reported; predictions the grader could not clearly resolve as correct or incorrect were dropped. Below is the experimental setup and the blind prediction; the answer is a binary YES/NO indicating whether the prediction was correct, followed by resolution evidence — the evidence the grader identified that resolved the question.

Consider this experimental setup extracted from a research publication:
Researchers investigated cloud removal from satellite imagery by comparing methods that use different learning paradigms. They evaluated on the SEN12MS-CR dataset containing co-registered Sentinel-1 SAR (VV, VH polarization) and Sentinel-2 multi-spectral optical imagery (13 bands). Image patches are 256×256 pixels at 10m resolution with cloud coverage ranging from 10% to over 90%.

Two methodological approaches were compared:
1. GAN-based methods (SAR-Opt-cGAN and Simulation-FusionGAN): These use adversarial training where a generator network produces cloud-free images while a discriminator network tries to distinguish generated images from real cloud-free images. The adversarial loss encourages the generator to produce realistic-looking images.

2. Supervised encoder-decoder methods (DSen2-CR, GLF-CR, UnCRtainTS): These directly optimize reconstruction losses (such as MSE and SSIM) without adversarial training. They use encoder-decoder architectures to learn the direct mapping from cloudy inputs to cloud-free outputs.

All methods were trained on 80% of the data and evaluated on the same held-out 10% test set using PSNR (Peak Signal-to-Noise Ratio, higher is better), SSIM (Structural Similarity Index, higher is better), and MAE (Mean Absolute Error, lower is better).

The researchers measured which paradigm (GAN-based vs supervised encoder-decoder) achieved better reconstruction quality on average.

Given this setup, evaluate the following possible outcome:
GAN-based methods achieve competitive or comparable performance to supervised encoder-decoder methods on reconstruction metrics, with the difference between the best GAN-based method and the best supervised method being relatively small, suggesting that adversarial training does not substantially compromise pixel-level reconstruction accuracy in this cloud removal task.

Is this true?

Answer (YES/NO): NO